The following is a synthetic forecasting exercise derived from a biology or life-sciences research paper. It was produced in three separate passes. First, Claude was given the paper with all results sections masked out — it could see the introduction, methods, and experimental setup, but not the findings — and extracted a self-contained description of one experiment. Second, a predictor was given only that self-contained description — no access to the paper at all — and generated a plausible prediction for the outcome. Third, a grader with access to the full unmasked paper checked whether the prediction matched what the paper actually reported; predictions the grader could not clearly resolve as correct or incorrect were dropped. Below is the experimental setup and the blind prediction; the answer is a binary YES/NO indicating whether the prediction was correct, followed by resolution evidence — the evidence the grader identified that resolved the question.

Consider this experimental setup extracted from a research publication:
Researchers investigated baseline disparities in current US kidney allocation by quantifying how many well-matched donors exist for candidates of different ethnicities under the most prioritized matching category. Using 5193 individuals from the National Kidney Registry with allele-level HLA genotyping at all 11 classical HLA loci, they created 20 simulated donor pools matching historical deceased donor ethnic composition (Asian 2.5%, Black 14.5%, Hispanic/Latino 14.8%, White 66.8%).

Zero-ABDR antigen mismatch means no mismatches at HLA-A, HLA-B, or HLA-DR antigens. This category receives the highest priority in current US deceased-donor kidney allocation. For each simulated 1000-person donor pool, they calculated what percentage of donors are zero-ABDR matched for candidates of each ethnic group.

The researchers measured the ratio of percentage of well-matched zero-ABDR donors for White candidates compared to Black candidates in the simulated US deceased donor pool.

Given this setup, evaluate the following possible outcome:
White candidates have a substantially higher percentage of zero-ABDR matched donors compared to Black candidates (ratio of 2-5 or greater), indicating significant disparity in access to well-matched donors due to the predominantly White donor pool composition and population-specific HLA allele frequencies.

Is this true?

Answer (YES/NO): YES